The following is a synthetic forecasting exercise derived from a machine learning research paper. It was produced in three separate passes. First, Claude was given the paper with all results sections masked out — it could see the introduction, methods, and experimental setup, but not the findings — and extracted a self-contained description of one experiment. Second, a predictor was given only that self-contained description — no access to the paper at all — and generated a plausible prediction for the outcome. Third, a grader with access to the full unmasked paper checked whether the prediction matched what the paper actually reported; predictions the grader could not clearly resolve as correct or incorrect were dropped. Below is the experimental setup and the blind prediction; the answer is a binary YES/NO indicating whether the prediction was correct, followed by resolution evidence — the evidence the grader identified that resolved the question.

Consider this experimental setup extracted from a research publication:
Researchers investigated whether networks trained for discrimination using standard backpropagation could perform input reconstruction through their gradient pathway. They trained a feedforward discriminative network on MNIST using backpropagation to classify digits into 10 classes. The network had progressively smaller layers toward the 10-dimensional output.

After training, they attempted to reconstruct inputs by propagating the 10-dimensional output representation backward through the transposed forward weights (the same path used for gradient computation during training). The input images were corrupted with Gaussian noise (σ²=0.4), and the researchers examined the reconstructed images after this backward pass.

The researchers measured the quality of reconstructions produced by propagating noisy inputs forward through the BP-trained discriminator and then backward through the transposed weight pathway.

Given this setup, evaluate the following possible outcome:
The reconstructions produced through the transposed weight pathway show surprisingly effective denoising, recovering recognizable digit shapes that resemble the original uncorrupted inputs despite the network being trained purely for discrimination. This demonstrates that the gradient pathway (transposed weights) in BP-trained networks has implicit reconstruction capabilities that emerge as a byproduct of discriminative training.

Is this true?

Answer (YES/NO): NO